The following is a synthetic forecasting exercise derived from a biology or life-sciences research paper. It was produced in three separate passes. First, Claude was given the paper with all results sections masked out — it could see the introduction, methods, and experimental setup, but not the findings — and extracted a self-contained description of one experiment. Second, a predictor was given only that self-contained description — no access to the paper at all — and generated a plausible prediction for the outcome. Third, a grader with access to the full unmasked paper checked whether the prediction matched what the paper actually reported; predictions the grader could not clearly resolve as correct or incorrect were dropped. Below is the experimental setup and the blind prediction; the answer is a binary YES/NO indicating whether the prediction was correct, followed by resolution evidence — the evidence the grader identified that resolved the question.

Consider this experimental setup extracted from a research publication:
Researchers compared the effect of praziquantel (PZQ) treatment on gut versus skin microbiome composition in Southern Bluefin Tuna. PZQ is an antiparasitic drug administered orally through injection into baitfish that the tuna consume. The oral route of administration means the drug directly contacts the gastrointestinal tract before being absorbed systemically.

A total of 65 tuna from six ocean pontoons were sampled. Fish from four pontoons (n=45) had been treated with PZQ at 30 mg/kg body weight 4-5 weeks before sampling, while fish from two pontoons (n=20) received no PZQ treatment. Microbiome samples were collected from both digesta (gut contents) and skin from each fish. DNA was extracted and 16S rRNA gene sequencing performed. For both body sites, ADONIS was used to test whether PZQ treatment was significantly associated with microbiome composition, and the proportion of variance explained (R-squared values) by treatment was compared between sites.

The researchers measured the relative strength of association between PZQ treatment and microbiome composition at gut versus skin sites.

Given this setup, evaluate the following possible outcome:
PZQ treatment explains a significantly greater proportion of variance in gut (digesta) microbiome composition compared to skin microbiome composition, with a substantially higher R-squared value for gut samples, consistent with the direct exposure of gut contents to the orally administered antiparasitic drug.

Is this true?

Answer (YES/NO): NO